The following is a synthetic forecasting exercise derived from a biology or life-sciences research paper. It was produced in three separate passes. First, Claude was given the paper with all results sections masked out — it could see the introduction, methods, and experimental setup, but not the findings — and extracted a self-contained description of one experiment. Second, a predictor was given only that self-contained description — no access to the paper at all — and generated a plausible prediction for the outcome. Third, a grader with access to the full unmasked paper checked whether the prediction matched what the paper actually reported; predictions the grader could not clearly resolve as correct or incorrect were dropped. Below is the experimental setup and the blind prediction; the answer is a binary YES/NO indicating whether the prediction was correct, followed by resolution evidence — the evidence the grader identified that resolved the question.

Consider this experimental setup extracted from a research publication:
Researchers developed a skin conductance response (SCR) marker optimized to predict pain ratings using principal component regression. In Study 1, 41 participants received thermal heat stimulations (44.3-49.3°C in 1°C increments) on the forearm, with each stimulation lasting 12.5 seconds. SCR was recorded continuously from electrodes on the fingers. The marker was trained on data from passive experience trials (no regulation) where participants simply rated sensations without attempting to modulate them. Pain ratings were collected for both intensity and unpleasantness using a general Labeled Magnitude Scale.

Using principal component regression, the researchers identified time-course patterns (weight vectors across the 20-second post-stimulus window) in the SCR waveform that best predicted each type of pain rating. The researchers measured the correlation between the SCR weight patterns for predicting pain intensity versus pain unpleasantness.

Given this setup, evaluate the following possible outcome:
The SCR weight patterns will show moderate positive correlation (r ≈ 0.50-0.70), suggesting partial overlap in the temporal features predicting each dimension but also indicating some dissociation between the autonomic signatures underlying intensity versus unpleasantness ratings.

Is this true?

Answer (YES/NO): NO